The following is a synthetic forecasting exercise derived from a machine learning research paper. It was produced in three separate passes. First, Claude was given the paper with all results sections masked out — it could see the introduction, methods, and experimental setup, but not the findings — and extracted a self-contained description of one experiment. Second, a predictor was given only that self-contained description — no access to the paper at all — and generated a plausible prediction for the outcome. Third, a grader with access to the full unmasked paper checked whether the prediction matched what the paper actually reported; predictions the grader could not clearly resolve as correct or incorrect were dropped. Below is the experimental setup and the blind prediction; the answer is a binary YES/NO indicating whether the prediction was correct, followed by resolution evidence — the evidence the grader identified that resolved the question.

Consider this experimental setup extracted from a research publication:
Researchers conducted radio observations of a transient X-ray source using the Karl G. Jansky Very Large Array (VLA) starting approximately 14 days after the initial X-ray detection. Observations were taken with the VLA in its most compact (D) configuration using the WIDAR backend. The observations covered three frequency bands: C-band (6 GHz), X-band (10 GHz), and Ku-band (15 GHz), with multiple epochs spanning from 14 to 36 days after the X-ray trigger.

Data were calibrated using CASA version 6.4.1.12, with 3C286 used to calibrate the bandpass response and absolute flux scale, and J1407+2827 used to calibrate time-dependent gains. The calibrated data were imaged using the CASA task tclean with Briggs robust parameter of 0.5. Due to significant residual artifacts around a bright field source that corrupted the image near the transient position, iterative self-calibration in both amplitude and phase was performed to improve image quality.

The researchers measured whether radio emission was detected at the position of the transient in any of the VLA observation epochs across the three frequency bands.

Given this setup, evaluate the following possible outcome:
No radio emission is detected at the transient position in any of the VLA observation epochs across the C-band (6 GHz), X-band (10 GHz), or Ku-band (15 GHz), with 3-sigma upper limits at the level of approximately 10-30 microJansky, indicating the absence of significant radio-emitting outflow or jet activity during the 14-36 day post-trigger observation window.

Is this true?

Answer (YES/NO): YES